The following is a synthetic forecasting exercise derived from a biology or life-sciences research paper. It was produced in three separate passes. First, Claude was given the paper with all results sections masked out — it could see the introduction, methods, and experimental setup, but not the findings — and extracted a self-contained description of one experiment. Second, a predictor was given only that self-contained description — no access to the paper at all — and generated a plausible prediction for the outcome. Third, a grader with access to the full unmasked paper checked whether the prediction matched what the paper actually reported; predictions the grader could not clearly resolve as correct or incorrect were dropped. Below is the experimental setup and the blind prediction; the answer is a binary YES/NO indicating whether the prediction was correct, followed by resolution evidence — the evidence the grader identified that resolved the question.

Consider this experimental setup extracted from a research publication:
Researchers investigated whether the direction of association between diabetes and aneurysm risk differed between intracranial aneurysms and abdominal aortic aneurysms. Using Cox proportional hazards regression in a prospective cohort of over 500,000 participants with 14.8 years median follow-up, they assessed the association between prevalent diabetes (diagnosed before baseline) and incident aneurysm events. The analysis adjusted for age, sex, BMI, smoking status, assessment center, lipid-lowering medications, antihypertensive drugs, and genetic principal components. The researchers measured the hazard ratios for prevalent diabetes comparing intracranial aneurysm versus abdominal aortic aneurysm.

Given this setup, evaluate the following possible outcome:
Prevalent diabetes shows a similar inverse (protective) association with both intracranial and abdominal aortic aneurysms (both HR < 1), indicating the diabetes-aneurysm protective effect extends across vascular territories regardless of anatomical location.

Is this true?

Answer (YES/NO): NO